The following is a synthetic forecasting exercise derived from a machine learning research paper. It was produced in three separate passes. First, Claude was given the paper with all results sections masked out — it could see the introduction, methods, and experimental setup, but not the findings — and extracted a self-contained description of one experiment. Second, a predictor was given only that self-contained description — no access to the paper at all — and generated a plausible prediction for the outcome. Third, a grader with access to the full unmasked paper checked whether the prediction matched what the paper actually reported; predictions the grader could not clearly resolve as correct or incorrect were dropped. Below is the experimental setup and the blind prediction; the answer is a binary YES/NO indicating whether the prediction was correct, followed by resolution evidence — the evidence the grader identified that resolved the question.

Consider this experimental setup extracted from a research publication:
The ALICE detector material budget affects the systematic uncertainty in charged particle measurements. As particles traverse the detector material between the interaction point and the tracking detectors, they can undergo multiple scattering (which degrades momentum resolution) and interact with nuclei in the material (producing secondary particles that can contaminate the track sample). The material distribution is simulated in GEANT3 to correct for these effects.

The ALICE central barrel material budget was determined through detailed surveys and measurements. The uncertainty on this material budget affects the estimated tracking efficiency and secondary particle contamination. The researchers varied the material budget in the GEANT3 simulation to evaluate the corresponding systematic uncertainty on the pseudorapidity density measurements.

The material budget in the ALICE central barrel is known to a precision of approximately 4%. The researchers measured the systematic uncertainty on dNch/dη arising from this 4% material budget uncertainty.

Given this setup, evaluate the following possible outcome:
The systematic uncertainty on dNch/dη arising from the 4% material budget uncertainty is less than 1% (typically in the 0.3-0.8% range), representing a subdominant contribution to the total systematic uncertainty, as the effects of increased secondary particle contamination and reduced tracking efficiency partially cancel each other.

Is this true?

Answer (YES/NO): NO